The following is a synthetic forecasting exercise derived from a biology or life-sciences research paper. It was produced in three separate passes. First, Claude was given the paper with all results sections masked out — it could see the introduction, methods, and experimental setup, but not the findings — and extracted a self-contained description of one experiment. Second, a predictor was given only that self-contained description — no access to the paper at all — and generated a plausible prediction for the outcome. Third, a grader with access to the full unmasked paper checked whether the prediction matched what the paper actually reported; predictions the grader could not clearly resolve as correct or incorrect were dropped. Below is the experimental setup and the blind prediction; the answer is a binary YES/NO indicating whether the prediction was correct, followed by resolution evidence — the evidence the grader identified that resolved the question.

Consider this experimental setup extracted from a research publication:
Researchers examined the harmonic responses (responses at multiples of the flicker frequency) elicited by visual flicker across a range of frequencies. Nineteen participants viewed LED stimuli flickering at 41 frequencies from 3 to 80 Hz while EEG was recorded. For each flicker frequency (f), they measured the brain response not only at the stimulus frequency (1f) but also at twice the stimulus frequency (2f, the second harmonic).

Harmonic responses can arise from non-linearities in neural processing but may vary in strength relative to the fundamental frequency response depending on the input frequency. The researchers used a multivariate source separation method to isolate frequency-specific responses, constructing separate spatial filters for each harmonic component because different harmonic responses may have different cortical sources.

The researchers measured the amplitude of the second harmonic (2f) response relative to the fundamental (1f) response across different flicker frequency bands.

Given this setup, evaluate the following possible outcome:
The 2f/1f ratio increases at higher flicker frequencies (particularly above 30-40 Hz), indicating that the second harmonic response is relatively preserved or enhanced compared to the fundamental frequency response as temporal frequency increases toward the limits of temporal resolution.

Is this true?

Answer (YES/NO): NO